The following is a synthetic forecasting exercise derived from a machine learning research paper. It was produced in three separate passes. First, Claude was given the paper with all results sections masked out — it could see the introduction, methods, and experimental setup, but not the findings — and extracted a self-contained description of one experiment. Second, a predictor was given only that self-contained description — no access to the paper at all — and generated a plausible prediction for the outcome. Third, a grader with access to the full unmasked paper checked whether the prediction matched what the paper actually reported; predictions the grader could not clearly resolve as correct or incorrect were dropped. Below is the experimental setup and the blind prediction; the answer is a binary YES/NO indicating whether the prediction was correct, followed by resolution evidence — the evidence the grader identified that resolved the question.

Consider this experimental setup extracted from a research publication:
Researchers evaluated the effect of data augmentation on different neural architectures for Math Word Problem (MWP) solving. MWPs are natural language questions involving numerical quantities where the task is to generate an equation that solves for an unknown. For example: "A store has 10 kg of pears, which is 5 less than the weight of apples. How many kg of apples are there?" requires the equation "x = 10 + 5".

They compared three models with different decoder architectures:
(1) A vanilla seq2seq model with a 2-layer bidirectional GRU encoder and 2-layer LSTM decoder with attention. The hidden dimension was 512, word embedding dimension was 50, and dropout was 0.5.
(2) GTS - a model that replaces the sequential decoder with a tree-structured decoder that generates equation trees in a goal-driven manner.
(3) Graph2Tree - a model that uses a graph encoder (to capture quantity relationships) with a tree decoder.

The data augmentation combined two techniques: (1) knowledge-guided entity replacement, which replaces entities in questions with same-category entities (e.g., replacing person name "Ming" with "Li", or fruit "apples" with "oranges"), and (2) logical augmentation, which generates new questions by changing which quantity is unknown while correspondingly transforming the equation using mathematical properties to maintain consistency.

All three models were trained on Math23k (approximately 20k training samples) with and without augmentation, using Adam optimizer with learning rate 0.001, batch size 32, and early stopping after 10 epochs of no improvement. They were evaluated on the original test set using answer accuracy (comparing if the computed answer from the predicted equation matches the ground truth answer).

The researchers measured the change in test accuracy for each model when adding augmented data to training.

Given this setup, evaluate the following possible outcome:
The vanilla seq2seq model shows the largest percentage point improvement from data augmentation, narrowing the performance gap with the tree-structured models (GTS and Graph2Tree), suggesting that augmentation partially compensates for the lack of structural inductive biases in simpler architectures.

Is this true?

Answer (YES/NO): YES